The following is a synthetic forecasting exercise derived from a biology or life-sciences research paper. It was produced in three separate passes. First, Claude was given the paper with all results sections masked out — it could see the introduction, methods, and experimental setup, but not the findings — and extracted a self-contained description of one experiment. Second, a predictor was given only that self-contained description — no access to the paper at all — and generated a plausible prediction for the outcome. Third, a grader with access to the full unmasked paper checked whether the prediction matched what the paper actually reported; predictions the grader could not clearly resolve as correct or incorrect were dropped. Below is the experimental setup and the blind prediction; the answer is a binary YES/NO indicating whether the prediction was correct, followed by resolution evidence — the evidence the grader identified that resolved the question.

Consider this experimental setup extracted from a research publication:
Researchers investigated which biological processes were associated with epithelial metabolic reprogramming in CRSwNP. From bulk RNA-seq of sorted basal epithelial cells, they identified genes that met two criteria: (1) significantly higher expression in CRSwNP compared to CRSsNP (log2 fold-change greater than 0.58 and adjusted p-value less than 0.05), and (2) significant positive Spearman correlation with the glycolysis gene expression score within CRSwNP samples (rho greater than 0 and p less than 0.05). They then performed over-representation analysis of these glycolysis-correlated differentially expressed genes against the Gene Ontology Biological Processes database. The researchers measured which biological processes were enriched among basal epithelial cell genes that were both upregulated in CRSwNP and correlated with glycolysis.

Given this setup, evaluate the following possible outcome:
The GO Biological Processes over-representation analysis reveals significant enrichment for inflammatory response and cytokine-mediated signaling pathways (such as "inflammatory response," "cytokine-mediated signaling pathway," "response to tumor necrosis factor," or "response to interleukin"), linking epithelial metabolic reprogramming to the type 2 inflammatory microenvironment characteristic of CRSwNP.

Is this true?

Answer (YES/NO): NO